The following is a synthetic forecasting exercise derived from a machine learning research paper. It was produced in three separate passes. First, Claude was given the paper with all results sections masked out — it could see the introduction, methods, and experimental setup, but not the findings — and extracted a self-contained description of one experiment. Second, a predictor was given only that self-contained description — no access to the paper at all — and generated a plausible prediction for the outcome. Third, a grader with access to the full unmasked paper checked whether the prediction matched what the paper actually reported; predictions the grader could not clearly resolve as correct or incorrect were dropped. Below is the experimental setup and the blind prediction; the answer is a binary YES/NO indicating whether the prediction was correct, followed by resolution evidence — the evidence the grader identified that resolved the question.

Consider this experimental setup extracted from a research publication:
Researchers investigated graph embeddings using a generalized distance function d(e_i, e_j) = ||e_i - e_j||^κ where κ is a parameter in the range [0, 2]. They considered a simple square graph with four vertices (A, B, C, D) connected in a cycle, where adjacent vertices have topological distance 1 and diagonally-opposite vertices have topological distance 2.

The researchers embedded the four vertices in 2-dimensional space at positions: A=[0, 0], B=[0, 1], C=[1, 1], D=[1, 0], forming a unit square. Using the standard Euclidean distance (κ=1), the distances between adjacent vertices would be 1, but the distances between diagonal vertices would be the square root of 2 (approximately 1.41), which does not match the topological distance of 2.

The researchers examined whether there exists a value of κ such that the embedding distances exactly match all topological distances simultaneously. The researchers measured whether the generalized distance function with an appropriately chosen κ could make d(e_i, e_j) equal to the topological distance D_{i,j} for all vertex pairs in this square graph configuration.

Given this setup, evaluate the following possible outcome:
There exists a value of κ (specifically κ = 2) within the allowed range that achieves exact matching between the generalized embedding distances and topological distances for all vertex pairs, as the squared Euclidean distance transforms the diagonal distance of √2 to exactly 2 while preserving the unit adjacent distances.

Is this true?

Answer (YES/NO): YES